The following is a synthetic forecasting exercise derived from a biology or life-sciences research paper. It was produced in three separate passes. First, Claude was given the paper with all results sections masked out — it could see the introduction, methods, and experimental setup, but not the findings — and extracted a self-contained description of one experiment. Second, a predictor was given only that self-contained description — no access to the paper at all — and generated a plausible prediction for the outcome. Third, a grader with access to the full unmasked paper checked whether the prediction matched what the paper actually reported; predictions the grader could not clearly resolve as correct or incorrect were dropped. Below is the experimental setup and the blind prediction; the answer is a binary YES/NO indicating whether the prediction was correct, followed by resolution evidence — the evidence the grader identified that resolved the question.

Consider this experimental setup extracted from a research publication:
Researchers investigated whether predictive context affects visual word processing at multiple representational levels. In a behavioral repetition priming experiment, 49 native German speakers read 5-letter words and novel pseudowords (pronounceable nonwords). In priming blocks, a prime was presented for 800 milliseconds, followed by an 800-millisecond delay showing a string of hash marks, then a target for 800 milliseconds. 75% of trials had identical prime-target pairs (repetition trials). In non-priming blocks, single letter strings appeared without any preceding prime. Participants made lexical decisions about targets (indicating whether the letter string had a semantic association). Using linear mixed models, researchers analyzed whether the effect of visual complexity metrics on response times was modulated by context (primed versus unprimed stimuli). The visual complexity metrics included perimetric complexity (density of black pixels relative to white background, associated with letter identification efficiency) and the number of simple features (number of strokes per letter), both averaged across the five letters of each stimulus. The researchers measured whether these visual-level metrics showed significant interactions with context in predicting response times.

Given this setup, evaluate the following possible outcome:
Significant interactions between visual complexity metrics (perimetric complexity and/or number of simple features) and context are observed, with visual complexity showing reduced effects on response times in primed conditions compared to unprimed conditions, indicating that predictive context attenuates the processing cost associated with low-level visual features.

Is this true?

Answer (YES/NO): NO